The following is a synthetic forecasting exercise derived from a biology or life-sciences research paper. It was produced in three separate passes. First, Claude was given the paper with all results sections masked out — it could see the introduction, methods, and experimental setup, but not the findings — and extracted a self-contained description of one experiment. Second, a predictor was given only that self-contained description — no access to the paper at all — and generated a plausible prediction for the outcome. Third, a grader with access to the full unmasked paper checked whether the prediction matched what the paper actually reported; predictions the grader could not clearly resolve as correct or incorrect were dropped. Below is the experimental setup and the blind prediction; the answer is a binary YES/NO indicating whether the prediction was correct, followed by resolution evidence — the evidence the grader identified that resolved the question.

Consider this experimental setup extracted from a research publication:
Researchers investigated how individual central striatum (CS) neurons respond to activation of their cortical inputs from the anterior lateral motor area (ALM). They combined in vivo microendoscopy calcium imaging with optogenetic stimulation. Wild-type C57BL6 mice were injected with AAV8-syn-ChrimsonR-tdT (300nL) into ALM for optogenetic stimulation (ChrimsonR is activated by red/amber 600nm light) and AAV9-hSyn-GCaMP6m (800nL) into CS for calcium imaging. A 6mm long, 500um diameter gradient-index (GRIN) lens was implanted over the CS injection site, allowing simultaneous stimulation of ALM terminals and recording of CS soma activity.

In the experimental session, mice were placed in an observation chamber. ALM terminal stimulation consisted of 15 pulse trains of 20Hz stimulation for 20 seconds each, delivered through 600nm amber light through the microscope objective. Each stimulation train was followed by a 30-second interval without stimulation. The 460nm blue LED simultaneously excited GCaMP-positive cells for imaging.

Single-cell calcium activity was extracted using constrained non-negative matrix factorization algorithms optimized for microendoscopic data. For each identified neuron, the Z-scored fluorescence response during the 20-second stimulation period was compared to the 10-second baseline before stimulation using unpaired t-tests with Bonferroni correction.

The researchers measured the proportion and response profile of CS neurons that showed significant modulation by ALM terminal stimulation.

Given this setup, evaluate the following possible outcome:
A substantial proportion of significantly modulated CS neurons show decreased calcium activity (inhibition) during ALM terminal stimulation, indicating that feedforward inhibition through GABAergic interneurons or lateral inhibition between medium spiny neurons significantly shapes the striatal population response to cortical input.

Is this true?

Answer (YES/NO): NO